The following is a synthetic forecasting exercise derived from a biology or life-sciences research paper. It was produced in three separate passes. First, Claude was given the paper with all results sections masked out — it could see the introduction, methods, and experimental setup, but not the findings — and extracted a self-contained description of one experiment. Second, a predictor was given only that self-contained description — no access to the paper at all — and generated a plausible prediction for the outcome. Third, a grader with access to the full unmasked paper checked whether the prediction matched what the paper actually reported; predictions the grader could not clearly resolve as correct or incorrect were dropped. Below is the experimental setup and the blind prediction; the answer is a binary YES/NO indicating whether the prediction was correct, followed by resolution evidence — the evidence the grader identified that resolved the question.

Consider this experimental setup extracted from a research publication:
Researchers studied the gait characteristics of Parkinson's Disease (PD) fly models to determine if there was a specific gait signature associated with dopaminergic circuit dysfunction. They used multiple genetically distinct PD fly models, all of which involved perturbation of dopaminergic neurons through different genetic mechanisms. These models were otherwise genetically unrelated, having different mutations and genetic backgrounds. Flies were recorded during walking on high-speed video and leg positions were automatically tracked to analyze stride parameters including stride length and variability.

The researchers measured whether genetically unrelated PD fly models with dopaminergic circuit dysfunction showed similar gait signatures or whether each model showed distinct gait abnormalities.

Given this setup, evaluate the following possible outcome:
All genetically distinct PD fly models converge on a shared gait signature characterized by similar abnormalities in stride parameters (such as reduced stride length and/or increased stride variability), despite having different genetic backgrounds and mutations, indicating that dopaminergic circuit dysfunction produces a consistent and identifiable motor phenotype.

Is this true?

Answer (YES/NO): YES